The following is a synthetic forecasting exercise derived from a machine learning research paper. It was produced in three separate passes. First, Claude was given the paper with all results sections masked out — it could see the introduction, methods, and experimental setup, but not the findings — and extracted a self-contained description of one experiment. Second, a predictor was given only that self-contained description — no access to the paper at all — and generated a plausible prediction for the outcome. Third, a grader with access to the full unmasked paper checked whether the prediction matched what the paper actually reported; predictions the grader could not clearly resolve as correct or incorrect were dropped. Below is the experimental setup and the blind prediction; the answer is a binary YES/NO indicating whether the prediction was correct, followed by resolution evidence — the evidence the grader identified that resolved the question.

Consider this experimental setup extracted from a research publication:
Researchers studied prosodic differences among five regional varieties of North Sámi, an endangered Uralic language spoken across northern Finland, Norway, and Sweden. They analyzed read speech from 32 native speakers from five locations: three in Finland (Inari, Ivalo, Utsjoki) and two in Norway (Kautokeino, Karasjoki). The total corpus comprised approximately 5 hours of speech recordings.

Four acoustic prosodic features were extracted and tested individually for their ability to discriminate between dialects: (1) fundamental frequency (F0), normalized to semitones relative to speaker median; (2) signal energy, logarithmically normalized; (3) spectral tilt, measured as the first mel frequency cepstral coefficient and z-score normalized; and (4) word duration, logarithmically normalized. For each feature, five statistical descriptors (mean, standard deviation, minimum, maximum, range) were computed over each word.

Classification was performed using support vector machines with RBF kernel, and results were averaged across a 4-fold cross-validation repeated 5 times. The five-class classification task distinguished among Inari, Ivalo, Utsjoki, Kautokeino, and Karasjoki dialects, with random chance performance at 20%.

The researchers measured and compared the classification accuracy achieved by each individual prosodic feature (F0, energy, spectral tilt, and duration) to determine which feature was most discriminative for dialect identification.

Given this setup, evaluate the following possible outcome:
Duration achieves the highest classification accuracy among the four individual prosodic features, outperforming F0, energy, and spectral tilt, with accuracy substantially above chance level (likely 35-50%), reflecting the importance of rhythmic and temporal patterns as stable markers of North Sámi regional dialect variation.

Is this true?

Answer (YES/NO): NO